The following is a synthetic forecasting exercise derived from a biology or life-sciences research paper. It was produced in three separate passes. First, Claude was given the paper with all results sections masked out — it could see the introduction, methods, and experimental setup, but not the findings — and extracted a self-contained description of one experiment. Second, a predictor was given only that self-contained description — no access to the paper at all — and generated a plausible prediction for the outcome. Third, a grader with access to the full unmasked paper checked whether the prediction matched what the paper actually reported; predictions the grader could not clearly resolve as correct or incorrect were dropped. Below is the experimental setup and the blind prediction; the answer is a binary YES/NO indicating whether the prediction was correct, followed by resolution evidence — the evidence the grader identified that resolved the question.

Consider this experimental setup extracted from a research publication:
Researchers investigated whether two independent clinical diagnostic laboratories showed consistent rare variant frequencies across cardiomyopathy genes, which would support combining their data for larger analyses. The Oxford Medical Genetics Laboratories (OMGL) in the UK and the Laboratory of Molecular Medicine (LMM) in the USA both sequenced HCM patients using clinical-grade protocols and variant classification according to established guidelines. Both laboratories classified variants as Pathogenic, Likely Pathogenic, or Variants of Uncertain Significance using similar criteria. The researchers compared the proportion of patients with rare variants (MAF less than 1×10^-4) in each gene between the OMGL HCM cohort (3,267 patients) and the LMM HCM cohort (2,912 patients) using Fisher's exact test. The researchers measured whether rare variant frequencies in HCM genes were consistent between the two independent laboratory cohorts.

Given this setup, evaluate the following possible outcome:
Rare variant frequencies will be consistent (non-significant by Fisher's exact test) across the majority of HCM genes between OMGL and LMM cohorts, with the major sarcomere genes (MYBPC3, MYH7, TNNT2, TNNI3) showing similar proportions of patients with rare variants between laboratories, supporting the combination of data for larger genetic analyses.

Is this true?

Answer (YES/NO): YES